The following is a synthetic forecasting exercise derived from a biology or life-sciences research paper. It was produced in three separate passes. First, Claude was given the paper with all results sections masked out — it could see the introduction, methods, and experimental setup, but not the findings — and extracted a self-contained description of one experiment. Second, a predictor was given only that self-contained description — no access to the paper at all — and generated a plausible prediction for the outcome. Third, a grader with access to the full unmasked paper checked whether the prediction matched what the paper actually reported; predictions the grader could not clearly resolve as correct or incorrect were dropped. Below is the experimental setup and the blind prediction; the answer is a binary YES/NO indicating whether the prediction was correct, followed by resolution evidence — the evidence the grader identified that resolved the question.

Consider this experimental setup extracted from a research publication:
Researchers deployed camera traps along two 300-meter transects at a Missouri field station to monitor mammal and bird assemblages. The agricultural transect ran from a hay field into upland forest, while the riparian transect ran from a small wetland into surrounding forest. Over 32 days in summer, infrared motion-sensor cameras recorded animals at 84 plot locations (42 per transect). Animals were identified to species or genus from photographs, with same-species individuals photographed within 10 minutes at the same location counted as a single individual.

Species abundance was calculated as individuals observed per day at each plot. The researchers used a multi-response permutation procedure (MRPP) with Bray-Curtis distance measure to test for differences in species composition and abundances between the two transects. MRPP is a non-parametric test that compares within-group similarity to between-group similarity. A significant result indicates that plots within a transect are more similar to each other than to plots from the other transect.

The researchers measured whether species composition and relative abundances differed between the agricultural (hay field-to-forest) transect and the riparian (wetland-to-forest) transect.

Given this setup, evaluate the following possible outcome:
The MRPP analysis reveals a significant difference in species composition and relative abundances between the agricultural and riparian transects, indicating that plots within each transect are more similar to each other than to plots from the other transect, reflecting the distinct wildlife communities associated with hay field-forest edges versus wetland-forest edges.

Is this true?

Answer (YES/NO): NO